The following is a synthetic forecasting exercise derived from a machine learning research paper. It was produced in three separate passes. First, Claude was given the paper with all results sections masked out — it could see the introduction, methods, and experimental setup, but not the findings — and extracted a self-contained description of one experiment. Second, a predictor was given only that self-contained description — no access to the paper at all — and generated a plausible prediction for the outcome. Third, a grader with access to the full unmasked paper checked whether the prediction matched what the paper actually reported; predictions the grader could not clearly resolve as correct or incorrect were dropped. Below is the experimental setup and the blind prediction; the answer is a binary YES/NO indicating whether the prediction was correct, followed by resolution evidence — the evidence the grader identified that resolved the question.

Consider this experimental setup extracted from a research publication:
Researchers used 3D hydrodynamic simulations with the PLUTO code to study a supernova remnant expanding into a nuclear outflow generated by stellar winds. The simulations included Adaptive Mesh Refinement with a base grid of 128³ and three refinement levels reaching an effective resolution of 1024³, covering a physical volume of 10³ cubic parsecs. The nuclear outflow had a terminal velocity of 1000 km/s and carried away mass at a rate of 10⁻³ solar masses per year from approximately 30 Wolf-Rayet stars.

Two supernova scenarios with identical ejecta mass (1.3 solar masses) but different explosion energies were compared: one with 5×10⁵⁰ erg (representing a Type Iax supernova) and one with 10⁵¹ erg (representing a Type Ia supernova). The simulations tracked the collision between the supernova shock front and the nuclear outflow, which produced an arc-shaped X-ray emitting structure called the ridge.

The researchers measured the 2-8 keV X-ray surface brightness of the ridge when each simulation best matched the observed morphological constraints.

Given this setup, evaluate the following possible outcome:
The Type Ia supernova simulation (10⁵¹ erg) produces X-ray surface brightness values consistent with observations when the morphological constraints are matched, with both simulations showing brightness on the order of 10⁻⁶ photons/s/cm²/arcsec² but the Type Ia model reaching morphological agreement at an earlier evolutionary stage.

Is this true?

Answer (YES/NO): NO